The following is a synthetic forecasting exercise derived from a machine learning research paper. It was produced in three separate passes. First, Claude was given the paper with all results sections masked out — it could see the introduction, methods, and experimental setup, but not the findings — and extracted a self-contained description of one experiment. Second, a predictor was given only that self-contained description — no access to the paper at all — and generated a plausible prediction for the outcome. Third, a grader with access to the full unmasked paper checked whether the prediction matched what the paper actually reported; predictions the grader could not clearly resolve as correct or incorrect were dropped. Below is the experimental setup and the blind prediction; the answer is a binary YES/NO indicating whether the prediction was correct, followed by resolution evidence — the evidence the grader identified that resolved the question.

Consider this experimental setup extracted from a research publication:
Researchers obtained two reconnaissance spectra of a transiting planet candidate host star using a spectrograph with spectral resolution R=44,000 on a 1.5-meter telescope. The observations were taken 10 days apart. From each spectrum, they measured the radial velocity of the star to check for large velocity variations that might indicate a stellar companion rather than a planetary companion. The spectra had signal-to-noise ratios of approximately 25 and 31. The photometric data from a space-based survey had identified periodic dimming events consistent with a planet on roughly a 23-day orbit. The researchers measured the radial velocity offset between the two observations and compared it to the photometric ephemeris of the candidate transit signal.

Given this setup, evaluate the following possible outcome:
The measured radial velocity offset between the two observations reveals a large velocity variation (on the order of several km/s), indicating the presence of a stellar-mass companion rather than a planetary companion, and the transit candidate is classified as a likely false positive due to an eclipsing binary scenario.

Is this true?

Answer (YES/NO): NO